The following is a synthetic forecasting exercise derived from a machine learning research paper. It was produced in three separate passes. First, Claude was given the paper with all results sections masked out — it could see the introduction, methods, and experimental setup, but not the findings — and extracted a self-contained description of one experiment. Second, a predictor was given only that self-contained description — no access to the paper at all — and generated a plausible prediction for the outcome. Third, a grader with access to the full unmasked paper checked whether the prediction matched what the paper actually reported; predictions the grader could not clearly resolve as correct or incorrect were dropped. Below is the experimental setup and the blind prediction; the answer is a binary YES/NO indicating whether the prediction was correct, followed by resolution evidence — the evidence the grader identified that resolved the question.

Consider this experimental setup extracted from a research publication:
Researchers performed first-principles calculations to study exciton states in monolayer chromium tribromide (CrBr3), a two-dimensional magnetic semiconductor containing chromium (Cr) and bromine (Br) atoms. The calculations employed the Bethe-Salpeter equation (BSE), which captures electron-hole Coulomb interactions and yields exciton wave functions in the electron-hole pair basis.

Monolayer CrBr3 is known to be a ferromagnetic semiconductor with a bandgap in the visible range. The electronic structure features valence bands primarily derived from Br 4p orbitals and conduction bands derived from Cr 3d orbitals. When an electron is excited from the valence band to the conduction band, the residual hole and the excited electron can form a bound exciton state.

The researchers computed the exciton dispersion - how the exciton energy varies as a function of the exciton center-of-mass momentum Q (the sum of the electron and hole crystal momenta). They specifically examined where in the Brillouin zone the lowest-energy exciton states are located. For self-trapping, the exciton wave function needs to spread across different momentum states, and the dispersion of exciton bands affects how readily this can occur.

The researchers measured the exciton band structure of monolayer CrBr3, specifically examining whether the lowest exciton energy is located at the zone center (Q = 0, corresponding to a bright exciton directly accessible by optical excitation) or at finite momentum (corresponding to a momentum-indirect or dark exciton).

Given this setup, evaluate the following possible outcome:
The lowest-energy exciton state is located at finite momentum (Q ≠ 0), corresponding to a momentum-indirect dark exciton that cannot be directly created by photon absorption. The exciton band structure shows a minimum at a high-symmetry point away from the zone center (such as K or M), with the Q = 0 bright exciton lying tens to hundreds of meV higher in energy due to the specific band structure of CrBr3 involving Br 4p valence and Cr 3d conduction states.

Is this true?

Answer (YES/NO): NO